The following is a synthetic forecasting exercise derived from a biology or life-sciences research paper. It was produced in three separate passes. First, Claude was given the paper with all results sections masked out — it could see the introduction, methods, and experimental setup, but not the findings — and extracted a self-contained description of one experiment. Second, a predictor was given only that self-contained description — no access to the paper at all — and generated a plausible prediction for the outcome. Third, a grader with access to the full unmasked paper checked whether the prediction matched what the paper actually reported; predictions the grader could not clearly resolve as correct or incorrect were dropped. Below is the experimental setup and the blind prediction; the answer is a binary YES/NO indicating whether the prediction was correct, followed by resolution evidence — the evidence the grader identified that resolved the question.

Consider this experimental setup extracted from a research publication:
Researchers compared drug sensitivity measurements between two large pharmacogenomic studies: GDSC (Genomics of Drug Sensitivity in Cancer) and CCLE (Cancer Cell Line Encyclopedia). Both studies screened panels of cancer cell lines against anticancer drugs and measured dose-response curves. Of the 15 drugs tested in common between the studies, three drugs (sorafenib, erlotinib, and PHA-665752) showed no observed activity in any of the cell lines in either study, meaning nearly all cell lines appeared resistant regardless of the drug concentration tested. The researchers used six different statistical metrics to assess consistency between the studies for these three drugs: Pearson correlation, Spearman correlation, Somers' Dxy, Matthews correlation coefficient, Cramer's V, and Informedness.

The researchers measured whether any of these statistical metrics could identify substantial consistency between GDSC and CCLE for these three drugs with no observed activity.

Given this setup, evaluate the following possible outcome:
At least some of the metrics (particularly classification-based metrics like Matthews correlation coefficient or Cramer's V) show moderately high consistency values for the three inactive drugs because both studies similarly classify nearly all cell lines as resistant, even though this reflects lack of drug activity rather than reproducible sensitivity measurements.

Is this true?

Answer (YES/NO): NO